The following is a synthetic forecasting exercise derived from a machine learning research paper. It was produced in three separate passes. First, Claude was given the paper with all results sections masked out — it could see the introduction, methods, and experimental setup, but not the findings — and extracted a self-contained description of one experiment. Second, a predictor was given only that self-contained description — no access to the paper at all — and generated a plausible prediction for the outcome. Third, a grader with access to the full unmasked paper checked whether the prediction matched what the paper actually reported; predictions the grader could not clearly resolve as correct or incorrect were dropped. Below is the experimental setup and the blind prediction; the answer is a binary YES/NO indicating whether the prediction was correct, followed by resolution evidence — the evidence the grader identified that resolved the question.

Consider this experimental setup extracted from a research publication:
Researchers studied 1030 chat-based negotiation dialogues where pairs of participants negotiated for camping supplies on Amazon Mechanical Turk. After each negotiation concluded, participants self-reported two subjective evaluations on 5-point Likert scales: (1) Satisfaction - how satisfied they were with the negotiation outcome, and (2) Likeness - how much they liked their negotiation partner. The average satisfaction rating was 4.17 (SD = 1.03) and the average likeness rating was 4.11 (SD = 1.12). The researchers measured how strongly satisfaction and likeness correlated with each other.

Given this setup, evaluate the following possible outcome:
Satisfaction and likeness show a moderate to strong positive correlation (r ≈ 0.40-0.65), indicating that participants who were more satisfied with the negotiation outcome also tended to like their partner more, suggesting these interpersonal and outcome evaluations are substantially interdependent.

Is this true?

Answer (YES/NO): NO